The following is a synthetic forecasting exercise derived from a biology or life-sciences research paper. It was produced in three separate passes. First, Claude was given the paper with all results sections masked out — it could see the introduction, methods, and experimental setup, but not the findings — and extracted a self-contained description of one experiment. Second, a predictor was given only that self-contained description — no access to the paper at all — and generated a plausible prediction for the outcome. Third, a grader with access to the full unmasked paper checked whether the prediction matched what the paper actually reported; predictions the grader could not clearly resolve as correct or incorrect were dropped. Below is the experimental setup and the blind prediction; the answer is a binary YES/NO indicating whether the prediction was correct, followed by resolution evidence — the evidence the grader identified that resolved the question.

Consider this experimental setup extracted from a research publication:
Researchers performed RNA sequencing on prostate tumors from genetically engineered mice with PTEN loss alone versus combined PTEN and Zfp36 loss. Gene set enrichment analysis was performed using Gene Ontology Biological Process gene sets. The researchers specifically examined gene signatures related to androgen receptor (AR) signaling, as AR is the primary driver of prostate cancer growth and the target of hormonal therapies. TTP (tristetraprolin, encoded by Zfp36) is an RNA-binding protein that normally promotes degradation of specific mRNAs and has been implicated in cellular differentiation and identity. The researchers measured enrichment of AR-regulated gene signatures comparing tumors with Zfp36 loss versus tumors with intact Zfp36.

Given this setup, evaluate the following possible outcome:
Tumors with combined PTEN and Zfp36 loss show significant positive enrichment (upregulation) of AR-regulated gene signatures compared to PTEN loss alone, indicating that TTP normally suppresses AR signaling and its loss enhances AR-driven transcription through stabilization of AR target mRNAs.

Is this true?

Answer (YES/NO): NO